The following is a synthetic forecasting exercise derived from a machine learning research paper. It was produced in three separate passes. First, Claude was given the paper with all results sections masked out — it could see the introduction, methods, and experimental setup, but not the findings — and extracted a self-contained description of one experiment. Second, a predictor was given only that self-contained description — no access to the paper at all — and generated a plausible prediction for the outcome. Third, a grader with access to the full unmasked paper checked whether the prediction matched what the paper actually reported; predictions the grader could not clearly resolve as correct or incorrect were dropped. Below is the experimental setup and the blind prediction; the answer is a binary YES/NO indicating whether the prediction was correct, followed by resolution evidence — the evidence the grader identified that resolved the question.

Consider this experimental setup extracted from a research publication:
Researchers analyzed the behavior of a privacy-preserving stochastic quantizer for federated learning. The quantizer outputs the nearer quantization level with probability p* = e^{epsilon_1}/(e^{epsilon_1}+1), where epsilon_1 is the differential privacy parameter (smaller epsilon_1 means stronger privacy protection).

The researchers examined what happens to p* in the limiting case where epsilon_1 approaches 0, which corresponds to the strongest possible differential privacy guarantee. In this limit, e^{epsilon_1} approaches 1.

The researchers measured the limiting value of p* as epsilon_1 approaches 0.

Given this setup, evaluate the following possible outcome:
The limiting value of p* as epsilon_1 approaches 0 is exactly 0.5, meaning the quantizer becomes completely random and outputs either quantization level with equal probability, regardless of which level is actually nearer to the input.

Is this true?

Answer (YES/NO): YES